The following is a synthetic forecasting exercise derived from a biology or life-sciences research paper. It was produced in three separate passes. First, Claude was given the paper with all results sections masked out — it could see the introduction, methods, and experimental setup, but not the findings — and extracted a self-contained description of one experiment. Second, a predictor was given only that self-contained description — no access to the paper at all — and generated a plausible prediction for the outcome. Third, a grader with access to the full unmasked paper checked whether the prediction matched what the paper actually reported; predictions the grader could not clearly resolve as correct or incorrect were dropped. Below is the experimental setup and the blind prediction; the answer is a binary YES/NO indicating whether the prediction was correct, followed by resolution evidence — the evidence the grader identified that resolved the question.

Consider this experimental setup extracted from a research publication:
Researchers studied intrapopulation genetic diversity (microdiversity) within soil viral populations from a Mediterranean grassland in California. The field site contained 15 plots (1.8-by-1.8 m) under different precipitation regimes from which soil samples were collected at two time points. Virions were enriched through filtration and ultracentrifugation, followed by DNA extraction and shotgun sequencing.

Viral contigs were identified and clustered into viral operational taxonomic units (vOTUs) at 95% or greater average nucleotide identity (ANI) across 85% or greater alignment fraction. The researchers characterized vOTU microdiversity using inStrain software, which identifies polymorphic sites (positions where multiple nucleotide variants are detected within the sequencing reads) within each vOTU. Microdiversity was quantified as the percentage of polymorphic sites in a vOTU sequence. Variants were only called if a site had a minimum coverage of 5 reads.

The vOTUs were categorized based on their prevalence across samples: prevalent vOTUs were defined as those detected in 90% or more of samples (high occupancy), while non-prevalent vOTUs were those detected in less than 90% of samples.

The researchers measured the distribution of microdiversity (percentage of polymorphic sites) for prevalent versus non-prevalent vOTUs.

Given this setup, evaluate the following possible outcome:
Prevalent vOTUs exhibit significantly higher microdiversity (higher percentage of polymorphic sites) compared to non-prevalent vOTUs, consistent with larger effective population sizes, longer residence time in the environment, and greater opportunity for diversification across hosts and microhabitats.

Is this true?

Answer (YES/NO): YES